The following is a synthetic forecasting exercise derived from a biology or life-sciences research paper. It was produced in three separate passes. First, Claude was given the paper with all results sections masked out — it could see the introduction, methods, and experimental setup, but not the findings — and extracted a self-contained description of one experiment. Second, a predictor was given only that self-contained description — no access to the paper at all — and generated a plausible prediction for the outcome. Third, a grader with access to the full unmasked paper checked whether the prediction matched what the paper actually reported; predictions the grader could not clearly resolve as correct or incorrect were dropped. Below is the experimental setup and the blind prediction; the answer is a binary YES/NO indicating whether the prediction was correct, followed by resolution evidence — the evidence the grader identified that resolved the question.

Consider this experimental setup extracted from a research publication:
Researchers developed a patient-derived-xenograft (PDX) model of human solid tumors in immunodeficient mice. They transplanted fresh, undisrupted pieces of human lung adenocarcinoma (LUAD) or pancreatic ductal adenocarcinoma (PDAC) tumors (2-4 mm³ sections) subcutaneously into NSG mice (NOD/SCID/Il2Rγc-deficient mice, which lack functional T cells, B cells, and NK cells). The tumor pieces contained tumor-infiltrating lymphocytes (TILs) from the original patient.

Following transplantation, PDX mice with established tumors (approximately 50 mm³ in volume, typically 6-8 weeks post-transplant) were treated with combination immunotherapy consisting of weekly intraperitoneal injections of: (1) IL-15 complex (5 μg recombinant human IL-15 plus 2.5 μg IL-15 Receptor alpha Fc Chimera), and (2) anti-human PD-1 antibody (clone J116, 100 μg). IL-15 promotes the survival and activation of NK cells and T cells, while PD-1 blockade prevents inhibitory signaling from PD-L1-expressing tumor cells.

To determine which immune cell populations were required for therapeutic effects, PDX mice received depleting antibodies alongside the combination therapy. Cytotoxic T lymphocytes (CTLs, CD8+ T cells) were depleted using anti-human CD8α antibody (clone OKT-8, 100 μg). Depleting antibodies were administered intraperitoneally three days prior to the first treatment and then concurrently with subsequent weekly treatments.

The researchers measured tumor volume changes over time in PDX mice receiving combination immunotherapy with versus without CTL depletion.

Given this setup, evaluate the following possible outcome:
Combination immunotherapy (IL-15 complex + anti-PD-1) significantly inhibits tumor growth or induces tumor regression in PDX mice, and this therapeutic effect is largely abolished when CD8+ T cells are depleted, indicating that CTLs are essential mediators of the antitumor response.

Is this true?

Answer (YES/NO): NO